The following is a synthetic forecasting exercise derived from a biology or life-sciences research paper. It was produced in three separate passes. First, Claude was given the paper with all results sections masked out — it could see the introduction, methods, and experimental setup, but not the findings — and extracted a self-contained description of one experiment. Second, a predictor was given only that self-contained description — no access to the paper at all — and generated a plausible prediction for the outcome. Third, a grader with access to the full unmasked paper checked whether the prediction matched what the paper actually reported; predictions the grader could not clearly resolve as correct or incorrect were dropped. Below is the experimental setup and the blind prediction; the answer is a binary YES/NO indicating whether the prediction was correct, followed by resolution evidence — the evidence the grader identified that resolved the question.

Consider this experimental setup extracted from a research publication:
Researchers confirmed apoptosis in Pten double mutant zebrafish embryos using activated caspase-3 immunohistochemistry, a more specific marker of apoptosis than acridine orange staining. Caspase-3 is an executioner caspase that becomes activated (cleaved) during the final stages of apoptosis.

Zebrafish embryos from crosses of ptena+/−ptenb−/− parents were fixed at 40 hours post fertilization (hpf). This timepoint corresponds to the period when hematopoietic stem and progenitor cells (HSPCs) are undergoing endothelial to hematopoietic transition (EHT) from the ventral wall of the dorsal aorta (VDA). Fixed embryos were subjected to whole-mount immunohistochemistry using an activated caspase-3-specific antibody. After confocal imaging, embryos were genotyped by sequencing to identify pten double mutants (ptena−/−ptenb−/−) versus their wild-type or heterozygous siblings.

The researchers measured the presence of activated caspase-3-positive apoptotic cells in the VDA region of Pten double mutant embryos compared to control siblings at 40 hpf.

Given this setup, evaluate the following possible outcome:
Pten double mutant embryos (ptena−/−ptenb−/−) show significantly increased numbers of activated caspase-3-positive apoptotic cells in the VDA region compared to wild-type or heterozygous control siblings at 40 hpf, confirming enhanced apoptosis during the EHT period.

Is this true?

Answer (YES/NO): YES